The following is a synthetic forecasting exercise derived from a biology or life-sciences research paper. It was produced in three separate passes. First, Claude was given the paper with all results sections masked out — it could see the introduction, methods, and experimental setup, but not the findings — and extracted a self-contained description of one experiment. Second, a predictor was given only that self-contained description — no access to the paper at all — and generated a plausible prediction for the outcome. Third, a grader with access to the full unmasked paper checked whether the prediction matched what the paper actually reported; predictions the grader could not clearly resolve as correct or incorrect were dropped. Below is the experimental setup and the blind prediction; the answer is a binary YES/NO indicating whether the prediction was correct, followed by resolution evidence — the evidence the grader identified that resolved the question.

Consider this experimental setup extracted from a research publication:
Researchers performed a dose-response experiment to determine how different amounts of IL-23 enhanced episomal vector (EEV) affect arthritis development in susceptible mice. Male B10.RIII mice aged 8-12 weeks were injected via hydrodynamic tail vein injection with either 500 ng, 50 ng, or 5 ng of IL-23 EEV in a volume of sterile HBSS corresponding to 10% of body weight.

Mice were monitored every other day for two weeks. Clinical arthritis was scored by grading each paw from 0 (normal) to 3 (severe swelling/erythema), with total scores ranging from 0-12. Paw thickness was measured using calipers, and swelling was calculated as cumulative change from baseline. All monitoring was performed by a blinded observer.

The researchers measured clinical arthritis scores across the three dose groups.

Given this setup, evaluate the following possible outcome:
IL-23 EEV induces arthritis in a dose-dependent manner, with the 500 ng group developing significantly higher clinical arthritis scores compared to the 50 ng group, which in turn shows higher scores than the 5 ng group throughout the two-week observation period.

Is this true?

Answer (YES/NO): NO